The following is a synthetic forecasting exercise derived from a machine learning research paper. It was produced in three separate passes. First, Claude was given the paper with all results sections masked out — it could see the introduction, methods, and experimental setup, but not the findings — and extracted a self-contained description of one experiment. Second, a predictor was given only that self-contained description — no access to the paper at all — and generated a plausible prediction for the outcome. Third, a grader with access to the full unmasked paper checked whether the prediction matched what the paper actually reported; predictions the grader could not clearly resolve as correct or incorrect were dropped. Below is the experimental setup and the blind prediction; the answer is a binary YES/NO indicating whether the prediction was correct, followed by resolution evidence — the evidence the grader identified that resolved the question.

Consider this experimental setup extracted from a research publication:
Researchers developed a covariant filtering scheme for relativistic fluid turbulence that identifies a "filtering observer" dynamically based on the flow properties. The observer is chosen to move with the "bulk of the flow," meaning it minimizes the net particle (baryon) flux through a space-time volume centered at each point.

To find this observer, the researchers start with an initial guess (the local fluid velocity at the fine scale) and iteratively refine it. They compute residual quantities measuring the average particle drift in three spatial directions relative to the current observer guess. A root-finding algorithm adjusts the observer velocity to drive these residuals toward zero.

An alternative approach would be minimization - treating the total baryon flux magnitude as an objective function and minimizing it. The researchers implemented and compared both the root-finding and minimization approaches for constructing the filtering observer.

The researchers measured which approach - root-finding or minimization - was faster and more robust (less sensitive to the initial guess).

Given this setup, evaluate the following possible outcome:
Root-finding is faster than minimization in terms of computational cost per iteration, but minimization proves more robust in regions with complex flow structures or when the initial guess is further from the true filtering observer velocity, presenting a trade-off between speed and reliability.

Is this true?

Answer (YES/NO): NO